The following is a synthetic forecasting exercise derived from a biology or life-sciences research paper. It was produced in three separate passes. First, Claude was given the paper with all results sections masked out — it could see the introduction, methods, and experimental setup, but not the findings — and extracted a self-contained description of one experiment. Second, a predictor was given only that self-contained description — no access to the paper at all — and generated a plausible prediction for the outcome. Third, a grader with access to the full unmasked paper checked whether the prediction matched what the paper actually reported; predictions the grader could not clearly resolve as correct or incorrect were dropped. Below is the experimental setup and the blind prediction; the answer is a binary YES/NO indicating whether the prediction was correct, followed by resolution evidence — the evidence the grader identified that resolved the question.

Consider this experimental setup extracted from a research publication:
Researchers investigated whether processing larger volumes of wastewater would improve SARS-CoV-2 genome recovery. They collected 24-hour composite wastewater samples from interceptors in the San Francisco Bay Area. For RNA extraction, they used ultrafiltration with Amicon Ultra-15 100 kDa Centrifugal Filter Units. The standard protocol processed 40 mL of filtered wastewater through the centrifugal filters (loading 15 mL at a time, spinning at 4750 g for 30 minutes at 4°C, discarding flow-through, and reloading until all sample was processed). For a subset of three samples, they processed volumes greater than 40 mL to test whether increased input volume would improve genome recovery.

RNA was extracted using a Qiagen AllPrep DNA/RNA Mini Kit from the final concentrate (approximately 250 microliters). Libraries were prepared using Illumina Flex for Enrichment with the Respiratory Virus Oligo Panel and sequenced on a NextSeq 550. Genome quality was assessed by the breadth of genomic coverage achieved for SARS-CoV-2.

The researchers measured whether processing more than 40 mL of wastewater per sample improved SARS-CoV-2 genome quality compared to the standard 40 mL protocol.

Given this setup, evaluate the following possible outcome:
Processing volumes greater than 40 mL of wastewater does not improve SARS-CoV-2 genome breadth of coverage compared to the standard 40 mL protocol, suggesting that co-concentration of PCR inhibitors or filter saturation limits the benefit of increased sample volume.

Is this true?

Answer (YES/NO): YES